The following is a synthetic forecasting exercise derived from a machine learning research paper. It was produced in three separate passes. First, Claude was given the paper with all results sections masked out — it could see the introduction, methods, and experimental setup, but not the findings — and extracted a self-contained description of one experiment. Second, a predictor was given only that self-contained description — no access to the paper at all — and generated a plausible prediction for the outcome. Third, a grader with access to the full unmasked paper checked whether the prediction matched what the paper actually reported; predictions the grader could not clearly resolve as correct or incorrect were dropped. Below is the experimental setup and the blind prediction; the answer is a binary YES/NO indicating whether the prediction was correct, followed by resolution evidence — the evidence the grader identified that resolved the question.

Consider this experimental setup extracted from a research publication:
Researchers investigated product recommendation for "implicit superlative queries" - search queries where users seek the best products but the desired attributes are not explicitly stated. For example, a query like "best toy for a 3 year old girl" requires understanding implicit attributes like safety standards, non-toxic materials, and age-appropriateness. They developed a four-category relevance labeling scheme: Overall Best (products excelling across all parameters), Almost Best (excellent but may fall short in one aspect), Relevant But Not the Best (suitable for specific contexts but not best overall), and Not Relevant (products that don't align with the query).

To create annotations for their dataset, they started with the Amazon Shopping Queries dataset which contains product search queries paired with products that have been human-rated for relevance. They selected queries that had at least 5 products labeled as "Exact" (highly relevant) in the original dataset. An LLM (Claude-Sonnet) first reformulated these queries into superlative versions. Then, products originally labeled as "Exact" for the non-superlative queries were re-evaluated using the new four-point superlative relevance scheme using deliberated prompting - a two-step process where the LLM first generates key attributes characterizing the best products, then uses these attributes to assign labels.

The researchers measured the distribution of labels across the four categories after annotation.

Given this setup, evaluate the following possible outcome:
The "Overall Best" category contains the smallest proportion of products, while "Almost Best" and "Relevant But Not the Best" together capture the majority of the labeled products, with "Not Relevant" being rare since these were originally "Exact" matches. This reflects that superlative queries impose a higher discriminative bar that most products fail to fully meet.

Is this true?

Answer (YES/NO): NO